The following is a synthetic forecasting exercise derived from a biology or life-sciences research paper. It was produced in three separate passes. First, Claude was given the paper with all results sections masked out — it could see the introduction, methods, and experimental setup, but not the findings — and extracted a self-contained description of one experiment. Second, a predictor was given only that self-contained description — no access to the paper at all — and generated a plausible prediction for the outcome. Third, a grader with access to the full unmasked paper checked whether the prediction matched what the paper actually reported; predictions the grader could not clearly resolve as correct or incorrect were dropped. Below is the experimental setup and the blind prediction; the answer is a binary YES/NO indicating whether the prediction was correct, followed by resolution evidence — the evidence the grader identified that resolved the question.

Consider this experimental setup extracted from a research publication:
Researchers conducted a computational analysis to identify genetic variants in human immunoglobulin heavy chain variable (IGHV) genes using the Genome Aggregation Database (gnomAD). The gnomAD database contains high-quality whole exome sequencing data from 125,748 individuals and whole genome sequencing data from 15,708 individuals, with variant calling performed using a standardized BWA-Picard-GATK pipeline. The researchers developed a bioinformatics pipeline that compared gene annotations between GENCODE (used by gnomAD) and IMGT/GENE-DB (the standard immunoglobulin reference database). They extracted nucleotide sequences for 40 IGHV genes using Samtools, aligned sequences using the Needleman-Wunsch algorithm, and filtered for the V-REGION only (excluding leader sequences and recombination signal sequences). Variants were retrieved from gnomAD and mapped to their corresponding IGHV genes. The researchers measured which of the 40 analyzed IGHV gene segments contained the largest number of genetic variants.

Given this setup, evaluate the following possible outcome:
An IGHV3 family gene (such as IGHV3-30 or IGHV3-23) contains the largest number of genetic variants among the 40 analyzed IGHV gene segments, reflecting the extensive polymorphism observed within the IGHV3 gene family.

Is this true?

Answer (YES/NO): NO